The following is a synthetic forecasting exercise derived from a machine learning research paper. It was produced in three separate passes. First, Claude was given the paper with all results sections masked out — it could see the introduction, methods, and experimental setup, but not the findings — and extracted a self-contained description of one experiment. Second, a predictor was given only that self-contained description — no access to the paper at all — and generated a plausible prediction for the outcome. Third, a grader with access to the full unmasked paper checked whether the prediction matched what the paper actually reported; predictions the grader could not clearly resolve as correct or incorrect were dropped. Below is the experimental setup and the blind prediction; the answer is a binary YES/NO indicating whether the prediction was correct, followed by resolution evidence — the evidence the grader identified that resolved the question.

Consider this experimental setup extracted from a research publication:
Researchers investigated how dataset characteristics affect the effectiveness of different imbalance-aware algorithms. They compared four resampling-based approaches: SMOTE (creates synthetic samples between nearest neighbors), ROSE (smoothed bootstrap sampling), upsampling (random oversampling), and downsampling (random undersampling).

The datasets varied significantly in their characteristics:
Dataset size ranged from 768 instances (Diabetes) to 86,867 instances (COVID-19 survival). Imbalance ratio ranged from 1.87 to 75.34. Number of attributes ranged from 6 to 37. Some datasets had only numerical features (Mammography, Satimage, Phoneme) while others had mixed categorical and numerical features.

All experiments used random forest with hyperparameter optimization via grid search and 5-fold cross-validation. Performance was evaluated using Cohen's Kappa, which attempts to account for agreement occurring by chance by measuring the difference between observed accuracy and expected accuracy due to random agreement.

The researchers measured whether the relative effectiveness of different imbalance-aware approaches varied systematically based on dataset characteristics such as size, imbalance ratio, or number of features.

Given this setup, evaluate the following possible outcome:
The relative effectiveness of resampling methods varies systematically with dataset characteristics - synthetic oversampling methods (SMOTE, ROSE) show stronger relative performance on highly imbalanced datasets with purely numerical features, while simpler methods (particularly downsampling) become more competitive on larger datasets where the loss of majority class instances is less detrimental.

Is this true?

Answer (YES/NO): NO